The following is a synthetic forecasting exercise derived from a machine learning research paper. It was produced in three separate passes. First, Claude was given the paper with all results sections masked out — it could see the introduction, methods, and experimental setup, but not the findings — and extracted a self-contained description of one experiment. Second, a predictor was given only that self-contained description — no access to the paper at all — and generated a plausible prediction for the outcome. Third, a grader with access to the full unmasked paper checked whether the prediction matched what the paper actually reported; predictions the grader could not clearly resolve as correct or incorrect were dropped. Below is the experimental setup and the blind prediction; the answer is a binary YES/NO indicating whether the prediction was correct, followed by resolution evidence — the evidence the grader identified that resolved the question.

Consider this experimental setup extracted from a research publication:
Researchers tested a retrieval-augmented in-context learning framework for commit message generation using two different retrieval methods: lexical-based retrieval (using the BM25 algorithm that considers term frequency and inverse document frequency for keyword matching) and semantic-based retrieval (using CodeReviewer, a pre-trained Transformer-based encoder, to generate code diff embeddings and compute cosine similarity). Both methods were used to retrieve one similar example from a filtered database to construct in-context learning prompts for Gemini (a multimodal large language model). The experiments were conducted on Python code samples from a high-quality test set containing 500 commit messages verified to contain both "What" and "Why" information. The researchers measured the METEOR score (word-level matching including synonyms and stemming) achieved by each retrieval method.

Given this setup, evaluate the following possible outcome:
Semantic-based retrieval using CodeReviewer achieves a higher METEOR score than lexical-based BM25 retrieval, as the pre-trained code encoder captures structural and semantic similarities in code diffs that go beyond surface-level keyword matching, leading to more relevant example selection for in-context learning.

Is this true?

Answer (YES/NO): NO